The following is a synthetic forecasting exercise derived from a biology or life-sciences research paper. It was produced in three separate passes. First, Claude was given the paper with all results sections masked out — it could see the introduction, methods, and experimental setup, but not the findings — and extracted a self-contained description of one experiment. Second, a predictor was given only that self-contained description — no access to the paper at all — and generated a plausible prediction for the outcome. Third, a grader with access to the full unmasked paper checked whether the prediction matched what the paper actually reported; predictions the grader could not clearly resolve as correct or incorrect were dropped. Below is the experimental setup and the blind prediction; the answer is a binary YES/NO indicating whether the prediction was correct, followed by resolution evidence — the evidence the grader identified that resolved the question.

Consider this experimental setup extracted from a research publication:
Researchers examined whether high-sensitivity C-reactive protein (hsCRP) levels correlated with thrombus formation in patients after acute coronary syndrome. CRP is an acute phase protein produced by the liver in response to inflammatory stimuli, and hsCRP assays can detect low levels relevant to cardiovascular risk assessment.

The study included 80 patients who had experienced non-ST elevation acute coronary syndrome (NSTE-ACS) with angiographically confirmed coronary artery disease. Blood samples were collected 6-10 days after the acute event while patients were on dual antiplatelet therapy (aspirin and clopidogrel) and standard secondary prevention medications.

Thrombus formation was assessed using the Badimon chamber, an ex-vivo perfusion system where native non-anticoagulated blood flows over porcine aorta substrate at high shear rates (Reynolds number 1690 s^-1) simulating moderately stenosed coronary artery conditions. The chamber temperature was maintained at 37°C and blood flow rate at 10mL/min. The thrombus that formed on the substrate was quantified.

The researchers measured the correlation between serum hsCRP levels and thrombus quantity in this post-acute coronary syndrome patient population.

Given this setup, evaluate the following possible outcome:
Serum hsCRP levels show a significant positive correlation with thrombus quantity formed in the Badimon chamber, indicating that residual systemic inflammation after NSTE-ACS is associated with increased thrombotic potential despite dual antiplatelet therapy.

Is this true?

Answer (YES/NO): NO